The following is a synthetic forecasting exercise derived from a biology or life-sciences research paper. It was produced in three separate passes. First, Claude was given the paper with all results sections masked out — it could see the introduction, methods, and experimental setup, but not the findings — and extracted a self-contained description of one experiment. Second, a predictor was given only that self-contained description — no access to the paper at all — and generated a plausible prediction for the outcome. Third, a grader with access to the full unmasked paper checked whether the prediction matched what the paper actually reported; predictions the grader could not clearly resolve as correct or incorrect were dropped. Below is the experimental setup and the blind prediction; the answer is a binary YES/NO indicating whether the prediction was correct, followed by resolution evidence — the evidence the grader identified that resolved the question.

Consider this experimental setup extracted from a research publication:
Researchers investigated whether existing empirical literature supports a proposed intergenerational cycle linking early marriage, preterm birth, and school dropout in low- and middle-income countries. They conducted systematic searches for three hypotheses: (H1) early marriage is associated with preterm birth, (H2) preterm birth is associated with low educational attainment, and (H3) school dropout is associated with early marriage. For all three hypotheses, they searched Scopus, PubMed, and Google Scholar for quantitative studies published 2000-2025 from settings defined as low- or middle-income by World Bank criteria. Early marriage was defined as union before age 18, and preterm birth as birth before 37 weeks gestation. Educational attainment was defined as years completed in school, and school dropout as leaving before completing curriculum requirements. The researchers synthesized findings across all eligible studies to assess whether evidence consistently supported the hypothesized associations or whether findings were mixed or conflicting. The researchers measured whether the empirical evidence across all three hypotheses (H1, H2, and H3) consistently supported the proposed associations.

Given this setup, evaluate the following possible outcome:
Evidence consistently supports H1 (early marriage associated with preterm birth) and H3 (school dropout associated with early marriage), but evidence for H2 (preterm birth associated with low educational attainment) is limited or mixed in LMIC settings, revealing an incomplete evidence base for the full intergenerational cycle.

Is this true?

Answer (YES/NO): NO